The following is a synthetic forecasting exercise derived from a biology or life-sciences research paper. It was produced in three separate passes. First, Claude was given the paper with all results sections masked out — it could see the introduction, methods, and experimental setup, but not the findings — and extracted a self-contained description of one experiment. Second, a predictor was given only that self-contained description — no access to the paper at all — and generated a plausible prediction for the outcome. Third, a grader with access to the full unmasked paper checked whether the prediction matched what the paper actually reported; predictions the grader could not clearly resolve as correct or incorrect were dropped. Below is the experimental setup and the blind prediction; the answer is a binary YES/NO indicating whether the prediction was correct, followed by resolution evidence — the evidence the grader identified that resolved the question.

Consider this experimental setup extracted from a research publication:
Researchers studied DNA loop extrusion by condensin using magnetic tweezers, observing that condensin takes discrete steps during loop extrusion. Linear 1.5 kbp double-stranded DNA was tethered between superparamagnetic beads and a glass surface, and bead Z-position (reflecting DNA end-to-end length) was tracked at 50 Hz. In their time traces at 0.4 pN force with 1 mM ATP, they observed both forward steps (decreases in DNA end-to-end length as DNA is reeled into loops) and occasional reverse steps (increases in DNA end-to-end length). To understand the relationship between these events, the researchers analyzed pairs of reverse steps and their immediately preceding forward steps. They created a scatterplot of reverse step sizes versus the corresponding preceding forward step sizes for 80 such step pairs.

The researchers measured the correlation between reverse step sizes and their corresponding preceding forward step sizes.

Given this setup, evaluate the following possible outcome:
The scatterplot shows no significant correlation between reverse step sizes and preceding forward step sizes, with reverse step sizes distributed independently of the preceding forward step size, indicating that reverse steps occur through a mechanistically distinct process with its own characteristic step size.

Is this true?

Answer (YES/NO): NO